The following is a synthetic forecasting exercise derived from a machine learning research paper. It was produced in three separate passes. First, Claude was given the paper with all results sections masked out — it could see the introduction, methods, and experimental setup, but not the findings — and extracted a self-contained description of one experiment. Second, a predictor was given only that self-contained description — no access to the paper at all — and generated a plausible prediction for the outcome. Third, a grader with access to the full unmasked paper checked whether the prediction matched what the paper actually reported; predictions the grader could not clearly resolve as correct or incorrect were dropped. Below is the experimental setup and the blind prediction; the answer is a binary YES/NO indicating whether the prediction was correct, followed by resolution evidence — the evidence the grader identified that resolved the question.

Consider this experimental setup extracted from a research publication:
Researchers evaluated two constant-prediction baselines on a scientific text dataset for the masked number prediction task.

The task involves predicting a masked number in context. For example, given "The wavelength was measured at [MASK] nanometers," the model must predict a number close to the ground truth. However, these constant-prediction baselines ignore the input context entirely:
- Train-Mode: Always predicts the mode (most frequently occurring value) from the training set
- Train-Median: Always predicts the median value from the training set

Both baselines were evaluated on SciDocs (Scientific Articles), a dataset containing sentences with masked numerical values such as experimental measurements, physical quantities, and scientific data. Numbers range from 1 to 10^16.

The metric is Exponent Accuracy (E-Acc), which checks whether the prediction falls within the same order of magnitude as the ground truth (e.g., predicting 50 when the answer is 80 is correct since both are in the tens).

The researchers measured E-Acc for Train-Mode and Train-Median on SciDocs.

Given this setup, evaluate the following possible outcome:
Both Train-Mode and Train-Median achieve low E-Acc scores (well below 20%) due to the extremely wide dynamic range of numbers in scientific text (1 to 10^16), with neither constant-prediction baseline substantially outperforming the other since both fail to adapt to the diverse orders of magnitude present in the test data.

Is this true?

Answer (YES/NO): NO